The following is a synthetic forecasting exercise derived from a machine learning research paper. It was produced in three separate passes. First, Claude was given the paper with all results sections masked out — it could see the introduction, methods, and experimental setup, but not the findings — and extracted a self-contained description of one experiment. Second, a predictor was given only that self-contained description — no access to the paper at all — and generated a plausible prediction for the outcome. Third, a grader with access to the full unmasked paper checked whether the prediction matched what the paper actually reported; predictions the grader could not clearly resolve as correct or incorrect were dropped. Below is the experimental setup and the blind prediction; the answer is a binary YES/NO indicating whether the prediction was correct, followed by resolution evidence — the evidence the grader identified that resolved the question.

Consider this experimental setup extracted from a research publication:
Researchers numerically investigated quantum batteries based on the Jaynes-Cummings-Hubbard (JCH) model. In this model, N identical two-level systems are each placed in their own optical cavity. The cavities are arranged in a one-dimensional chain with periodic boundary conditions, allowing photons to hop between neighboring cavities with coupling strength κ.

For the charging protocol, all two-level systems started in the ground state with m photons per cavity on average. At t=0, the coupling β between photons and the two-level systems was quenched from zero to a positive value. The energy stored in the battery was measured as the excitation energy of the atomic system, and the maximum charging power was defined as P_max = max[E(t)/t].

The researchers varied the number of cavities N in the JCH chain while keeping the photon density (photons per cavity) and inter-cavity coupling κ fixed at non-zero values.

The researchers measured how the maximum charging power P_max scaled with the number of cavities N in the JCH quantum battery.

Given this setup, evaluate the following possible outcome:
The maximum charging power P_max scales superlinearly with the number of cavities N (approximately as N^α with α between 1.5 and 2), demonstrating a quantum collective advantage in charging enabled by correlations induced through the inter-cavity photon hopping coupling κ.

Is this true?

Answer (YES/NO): NO